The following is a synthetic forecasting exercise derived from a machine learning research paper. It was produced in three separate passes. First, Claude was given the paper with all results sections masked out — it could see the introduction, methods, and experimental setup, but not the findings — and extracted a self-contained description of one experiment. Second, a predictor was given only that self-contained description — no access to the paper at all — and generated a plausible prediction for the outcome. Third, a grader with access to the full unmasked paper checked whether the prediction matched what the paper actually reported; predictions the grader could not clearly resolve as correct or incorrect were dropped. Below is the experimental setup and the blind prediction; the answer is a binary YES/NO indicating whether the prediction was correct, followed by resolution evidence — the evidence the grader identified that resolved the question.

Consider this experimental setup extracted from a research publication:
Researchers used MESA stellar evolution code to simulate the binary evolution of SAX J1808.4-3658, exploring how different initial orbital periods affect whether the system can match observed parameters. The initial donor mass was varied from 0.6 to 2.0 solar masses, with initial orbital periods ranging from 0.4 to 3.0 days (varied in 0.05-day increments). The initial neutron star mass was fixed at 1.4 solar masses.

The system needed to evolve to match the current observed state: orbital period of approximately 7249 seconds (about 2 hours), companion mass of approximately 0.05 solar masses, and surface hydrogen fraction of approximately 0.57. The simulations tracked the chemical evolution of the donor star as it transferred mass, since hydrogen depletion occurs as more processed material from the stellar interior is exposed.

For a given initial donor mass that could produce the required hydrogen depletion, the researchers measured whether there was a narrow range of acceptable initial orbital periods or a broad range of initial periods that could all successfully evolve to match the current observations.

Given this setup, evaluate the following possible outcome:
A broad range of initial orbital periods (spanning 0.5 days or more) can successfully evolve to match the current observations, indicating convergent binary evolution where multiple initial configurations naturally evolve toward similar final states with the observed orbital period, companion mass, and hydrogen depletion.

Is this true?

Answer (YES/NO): NO